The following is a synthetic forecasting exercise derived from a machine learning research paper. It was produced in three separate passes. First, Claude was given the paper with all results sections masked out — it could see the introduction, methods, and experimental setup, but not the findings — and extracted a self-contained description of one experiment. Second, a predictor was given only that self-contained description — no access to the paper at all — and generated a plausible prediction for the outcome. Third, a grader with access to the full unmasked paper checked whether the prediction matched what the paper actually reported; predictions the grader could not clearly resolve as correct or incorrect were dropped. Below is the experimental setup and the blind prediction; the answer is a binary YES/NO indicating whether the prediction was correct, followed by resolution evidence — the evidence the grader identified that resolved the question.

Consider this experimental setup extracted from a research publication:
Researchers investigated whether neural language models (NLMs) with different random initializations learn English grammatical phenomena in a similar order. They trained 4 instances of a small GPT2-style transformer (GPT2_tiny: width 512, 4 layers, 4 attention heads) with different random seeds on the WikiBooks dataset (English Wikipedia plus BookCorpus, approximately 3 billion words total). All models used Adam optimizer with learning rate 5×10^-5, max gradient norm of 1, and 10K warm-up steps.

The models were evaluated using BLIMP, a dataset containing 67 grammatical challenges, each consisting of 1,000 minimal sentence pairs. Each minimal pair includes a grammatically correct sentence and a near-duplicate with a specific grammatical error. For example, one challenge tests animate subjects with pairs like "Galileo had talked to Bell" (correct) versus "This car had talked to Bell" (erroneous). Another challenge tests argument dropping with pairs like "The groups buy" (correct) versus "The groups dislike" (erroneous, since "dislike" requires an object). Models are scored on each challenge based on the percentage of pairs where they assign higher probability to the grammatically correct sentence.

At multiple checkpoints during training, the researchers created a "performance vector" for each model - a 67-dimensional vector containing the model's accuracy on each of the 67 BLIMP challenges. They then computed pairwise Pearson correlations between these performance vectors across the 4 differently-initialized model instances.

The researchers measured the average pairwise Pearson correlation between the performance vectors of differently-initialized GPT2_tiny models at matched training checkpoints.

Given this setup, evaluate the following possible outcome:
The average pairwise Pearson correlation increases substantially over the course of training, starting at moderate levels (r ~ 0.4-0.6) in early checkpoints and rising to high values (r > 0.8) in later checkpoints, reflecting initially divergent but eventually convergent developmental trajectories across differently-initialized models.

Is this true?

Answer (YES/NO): NO